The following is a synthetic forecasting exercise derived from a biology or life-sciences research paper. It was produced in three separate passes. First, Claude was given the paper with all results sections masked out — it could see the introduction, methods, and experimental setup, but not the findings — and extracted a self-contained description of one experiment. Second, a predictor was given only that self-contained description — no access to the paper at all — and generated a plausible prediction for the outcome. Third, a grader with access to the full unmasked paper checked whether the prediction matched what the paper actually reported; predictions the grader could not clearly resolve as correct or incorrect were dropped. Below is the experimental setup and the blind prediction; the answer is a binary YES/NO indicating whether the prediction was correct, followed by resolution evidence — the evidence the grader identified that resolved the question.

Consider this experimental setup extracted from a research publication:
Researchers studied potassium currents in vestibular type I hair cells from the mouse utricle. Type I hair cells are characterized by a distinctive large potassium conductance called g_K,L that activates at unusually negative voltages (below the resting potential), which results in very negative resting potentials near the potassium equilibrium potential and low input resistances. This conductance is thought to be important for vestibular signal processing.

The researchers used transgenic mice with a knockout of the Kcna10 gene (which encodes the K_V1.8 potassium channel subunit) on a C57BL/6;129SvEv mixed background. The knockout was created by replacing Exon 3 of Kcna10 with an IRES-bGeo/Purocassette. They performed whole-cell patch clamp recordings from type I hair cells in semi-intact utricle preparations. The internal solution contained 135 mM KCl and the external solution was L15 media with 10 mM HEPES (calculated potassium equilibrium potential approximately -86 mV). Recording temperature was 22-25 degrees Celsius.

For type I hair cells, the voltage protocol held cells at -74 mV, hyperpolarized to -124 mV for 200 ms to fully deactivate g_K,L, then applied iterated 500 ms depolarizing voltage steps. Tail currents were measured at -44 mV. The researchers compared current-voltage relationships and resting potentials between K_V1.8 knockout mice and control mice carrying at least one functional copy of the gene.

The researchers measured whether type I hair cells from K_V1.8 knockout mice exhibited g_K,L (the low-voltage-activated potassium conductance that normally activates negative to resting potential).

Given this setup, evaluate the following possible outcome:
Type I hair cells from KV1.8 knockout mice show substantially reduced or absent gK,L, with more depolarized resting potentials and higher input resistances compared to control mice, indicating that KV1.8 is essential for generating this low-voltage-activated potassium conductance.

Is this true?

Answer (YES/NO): YES